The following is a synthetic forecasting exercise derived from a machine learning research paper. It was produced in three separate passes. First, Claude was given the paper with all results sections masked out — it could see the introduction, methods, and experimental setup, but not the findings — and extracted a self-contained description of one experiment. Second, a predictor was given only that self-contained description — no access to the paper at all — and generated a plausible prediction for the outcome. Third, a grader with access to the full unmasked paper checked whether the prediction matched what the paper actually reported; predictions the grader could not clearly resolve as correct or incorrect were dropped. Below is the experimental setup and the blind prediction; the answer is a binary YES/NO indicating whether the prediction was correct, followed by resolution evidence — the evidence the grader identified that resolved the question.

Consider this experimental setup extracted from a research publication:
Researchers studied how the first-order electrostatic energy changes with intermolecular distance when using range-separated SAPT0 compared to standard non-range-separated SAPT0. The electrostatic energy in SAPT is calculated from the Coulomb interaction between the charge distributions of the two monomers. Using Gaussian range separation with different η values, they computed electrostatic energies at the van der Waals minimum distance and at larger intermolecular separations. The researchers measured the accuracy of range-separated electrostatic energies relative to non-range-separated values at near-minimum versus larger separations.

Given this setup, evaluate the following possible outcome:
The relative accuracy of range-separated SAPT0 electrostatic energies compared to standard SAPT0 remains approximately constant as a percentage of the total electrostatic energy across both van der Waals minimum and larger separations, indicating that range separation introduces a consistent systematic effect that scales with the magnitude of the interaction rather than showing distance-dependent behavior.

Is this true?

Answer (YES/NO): NO